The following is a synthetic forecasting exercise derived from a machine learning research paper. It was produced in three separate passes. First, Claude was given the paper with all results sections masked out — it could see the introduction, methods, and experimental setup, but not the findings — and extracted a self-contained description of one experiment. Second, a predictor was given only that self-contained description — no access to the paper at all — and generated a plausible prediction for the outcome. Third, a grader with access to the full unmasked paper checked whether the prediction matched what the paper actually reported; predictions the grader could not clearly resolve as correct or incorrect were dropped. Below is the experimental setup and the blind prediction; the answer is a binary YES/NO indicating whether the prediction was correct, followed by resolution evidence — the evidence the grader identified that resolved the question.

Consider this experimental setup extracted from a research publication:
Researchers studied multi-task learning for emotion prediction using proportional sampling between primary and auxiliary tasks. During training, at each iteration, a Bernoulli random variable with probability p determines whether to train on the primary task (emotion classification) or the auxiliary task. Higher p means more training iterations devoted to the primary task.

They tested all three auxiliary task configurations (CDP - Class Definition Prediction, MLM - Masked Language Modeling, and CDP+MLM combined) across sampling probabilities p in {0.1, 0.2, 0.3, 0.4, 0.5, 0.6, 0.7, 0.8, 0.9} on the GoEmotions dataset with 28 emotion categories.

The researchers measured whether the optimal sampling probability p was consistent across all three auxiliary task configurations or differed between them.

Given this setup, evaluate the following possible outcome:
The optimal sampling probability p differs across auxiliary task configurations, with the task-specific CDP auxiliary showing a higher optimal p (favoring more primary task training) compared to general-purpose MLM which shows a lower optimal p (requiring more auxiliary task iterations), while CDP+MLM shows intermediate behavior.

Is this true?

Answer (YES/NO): NO